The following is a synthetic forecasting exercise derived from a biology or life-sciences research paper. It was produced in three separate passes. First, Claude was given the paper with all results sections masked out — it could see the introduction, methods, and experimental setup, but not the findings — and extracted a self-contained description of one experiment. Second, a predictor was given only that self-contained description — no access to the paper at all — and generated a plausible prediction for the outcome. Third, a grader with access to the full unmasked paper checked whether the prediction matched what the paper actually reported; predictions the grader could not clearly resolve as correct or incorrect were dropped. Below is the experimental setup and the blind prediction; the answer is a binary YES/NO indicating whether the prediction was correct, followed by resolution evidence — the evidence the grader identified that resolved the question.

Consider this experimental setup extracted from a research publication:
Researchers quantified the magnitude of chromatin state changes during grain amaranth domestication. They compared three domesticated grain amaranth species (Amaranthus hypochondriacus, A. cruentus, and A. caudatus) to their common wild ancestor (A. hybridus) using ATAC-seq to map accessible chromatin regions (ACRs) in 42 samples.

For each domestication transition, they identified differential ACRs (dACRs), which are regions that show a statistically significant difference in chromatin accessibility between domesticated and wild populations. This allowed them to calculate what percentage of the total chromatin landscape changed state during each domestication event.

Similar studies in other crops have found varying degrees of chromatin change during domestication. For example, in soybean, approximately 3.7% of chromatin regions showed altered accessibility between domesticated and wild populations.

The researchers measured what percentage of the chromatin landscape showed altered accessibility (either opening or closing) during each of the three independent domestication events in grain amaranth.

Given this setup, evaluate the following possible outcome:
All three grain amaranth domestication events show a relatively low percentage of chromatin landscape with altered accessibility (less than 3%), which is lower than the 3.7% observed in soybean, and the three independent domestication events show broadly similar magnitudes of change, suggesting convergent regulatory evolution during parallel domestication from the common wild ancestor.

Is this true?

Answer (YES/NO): NO